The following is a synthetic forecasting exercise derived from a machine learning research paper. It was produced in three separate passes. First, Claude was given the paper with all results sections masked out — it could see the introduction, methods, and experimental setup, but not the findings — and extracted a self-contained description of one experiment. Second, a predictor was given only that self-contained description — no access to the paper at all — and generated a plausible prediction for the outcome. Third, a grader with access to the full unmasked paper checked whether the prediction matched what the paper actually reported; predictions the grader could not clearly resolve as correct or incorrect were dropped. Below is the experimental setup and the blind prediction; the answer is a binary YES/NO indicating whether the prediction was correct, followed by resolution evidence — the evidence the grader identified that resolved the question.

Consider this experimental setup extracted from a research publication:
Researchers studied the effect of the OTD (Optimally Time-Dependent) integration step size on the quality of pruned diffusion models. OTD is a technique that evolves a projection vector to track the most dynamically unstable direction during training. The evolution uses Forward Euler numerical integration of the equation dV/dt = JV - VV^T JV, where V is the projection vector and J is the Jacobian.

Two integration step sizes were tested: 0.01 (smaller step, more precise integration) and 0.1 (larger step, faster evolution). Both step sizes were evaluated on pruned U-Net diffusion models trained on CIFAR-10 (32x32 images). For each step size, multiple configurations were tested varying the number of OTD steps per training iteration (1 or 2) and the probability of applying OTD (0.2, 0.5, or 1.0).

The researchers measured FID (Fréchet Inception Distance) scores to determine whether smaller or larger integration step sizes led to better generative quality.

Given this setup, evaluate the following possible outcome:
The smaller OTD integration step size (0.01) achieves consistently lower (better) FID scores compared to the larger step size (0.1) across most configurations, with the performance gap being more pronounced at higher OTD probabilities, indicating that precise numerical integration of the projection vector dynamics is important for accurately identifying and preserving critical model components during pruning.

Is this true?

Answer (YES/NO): NO